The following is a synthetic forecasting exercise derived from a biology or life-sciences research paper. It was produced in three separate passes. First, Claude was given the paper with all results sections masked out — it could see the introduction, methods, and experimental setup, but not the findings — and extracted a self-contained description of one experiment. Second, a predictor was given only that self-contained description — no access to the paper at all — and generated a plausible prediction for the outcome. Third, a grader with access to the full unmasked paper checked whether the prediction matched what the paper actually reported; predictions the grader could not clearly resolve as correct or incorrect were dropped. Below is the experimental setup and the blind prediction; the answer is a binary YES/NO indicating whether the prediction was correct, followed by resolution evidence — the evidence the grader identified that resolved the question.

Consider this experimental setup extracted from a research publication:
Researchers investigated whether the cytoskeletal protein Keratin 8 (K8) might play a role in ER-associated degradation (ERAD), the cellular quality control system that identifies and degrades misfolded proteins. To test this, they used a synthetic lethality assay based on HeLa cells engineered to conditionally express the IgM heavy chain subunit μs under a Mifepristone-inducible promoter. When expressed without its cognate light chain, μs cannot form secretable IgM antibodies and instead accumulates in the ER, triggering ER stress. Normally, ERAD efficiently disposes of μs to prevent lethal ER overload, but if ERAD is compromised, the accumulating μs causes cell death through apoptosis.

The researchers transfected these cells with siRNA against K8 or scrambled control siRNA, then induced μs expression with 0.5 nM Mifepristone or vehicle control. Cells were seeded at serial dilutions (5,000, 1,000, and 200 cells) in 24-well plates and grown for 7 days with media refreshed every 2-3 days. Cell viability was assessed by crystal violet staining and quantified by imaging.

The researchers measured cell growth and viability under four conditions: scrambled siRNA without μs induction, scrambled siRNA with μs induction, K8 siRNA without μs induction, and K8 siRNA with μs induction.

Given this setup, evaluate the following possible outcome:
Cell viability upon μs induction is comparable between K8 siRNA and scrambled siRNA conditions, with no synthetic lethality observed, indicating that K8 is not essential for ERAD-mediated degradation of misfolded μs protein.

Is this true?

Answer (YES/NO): NO